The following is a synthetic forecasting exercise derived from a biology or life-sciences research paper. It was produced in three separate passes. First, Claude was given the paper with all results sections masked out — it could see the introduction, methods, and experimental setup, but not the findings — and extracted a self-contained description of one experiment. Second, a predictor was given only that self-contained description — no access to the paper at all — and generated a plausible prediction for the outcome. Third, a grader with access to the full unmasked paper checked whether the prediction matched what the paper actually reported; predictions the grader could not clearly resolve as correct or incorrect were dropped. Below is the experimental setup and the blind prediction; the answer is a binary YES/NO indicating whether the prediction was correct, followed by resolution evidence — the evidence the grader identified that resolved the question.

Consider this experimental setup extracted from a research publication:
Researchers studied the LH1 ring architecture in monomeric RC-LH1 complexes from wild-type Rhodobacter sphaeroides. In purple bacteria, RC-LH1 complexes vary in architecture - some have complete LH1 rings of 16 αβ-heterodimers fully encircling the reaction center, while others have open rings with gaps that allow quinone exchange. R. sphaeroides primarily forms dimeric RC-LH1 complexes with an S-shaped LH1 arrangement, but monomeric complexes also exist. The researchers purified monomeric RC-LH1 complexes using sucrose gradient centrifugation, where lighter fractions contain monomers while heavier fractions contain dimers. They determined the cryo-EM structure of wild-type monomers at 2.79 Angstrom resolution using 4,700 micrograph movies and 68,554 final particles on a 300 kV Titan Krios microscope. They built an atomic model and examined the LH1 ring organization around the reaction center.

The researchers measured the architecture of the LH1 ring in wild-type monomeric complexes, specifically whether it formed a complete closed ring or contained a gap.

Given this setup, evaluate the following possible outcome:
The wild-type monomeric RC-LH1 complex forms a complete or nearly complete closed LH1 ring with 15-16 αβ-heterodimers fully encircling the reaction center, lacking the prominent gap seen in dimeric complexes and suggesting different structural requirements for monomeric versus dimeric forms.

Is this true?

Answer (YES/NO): NO